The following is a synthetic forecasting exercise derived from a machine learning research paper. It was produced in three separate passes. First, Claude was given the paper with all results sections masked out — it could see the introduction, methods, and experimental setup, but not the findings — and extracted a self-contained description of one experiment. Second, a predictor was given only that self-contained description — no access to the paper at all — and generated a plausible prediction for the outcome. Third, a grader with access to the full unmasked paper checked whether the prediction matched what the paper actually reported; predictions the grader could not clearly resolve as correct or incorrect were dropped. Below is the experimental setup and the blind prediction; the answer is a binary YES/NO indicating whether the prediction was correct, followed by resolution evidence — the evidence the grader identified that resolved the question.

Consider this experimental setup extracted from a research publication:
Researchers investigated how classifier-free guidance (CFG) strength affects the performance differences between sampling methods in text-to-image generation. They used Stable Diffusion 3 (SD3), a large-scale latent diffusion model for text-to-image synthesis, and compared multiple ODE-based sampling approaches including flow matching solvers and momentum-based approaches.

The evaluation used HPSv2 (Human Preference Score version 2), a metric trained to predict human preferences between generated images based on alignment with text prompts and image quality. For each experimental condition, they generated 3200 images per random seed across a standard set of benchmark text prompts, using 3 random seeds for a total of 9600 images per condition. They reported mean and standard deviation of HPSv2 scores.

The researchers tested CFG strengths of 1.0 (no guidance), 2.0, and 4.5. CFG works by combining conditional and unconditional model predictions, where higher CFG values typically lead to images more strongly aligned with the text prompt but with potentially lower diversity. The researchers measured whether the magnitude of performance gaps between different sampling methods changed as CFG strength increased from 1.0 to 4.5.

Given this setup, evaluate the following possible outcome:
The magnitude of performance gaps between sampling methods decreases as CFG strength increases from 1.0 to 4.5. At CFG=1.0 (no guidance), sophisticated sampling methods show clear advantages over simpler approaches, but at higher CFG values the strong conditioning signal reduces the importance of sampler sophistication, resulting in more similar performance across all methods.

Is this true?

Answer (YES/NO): YES